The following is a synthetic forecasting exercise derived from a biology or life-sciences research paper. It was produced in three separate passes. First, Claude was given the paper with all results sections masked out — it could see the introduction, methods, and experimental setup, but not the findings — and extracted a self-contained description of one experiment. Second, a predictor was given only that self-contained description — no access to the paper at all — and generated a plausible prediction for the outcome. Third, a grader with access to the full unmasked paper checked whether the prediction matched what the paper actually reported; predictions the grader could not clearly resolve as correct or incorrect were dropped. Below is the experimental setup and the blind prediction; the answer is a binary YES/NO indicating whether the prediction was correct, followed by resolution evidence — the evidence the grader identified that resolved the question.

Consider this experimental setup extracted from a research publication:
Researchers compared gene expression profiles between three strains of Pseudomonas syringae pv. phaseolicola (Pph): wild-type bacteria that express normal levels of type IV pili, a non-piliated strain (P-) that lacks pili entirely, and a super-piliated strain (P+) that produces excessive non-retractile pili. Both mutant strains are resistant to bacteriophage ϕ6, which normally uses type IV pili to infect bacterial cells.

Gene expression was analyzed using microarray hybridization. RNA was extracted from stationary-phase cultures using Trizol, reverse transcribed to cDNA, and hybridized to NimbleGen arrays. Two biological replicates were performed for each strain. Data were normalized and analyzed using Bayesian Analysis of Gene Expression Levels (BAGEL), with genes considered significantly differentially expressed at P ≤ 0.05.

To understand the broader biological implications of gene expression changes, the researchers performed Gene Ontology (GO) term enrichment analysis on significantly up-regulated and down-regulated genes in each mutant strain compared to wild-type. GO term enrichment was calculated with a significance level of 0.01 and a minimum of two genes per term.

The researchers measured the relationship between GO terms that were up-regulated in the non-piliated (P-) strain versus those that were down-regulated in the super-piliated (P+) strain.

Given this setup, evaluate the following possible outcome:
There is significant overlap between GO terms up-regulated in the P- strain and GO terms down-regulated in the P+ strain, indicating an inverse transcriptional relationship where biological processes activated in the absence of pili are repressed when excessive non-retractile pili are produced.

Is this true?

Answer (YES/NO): YES